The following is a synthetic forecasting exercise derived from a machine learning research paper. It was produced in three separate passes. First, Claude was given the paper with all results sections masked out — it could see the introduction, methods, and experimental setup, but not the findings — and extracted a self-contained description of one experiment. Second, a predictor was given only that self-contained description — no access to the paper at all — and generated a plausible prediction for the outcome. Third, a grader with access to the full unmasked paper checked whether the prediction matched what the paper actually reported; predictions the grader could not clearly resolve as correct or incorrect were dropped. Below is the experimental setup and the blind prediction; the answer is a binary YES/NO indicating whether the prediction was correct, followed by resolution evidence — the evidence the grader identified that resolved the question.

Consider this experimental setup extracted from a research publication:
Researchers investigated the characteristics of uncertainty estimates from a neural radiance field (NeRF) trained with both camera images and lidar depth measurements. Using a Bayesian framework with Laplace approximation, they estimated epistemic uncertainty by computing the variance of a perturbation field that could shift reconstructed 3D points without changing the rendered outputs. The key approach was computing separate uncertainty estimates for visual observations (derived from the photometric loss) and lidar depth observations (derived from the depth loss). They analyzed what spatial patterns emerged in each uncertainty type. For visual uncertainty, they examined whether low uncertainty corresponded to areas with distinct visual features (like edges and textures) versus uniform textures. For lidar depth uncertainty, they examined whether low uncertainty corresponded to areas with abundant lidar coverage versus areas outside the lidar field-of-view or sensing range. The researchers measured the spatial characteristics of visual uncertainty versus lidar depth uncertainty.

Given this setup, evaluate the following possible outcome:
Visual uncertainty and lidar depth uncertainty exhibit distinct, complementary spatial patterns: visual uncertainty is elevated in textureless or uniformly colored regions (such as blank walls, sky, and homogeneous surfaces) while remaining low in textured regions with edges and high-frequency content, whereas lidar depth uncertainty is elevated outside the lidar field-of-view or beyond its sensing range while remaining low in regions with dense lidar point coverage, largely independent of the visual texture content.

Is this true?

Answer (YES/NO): YES